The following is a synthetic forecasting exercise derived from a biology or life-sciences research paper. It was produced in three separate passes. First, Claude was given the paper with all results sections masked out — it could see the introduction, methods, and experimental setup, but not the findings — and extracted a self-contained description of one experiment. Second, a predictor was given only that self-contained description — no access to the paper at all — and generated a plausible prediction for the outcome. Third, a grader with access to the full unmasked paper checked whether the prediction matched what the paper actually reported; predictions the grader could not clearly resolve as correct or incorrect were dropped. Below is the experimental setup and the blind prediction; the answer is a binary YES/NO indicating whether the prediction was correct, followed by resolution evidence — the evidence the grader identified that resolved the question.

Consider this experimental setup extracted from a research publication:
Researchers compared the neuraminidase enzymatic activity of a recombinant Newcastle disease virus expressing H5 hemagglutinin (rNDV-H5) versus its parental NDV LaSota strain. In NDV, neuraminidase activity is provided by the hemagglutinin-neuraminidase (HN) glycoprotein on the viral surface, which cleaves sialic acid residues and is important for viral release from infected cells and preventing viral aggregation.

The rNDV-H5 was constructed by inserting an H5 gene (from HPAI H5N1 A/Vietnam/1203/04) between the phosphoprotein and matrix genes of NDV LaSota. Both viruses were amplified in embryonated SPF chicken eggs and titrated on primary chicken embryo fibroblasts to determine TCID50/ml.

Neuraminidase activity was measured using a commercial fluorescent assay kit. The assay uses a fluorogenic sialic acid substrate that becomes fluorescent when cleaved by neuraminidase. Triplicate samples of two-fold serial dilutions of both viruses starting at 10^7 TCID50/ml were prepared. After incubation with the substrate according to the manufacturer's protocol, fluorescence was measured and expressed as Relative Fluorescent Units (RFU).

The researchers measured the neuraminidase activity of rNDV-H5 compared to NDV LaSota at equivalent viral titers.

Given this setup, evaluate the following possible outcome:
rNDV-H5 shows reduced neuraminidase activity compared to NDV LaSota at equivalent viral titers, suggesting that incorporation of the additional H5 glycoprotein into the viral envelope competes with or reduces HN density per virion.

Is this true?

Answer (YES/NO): NO